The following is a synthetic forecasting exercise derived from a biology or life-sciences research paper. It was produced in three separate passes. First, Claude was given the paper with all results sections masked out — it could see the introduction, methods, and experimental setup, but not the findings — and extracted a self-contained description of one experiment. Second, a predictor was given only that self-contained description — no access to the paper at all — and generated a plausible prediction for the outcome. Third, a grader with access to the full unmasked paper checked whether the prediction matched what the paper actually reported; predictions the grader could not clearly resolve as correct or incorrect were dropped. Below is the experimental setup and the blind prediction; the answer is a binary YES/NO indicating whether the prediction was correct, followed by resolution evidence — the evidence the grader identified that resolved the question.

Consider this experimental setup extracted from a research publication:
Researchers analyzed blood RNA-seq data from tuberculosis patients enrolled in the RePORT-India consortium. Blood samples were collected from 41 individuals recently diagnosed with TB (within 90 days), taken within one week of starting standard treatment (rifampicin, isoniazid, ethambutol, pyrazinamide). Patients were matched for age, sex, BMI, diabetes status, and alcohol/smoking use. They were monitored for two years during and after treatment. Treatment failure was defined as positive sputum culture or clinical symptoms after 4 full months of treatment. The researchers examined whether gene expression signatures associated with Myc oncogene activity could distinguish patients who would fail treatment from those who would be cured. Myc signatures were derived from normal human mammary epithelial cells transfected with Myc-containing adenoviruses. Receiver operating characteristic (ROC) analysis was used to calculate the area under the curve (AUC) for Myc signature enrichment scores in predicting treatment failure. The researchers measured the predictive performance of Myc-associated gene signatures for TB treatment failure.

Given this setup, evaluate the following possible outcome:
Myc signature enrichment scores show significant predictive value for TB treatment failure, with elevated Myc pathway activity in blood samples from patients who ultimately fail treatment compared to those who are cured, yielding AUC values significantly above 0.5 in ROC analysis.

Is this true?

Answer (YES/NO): YES